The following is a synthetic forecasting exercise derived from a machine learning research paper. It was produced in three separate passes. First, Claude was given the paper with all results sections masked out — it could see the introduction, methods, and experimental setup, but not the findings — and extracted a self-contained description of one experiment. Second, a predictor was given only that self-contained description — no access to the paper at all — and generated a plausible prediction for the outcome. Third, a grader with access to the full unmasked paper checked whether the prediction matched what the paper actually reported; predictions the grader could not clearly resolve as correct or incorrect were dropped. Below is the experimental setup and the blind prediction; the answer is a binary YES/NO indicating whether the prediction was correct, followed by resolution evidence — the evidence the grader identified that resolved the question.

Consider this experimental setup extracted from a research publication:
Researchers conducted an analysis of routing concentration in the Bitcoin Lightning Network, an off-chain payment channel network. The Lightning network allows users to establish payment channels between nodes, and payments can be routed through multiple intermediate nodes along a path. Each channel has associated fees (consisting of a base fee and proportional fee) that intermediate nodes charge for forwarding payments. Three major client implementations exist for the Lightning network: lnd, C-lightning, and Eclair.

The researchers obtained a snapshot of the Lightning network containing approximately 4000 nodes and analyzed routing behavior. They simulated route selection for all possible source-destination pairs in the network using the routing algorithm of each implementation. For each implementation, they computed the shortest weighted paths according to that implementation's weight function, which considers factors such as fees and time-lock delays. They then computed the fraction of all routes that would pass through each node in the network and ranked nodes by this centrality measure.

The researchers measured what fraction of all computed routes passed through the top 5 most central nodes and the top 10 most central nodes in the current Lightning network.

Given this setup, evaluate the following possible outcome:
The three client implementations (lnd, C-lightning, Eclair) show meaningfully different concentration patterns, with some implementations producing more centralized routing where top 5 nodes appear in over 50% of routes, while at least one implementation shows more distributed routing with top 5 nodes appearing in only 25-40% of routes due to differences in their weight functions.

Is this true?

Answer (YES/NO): NO